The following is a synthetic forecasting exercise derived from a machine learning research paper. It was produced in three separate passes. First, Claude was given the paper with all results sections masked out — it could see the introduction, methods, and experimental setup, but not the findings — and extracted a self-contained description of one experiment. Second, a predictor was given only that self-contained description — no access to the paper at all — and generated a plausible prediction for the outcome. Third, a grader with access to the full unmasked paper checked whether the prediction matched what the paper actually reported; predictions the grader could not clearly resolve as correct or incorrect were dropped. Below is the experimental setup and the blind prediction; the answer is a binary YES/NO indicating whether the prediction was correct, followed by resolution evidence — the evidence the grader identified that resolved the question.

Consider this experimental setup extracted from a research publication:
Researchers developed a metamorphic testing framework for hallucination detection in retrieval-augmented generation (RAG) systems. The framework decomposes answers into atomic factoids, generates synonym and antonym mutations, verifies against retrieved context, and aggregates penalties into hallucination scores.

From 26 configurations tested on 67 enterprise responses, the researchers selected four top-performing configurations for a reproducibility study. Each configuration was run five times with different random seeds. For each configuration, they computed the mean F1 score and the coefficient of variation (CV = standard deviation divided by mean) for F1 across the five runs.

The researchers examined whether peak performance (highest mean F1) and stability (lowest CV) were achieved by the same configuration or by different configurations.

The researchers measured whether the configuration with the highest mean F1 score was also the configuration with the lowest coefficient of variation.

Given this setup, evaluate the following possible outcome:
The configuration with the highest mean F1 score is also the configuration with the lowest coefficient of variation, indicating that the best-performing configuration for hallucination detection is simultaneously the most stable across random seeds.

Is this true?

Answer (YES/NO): NO